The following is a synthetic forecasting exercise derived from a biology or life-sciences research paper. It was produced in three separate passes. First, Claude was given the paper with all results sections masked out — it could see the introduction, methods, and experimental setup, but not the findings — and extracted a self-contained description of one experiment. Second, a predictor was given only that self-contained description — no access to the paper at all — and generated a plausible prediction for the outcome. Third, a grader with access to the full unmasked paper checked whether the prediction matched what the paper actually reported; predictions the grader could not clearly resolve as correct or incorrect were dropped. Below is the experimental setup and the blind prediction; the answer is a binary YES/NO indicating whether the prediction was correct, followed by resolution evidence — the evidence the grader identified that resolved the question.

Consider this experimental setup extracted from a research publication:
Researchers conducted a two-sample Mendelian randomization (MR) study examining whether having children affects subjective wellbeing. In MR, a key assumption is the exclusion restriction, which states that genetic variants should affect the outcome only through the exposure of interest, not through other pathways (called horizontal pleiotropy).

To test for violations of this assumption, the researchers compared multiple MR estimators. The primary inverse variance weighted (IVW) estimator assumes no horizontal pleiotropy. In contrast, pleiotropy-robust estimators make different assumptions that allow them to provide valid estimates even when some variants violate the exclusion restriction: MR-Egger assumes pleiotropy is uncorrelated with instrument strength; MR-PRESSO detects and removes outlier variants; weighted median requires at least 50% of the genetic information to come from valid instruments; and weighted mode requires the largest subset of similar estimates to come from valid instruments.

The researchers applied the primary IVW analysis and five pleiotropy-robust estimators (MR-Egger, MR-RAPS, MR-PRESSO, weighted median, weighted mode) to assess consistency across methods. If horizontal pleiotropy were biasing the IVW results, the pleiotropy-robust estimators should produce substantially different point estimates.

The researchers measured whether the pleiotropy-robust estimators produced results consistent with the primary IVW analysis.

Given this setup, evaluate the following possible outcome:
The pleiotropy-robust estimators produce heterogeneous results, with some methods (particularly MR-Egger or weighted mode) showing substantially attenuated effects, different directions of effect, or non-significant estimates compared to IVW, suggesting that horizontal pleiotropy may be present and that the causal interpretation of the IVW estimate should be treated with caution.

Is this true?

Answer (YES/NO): NO